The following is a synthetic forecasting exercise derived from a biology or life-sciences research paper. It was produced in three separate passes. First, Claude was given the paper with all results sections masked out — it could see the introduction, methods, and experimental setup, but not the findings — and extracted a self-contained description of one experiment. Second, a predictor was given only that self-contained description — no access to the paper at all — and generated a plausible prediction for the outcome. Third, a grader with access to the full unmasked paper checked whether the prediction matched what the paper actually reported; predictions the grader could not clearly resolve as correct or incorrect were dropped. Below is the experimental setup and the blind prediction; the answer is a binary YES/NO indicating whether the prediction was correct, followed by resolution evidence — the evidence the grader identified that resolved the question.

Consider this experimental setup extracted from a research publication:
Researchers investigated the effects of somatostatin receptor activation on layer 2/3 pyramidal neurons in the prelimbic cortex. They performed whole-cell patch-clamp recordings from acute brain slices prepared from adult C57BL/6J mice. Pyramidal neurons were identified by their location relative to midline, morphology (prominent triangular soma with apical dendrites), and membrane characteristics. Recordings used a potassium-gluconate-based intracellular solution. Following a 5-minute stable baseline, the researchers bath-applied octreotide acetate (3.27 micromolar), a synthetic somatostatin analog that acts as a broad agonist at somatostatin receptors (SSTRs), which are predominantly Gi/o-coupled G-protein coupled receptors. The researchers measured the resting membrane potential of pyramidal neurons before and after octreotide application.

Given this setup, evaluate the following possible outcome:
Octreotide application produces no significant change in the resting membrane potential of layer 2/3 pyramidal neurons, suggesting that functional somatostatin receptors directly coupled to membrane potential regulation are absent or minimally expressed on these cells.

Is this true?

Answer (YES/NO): NO